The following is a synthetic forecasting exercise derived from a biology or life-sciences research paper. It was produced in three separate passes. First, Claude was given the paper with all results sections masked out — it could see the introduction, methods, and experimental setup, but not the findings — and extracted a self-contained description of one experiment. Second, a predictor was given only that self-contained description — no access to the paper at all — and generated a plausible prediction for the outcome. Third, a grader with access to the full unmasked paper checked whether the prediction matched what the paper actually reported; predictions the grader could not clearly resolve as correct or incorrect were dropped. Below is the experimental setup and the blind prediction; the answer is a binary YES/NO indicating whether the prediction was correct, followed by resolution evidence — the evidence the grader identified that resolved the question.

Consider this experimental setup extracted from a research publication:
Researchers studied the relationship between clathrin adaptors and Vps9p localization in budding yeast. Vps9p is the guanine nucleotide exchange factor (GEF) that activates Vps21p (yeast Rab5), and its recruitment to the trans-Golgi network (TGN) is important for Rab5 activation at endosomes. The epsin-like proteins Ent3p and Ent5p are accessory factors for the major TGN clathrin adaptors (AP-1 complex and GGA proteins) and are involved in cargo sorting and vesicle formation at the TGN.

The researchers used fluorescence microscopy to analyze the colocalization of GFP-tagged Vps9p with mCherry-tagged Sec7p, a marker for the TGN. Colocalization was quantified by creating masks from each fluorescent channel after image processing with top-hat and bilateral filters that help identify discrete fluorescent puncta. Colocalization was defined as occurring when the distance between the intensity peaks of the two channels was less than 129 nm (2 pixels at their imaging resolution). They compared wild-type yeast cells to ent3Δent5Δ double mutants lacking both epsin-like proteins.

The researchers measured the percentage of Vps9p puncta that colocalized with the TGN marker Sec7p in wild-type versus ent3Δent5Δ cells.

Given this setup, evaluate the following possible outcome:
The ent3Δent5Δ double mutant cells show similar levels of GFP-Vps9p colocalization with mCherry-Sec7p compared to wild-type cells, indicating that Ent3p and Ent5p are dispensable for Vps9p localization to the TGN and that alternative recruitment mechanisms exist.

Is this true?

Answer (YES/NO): NO